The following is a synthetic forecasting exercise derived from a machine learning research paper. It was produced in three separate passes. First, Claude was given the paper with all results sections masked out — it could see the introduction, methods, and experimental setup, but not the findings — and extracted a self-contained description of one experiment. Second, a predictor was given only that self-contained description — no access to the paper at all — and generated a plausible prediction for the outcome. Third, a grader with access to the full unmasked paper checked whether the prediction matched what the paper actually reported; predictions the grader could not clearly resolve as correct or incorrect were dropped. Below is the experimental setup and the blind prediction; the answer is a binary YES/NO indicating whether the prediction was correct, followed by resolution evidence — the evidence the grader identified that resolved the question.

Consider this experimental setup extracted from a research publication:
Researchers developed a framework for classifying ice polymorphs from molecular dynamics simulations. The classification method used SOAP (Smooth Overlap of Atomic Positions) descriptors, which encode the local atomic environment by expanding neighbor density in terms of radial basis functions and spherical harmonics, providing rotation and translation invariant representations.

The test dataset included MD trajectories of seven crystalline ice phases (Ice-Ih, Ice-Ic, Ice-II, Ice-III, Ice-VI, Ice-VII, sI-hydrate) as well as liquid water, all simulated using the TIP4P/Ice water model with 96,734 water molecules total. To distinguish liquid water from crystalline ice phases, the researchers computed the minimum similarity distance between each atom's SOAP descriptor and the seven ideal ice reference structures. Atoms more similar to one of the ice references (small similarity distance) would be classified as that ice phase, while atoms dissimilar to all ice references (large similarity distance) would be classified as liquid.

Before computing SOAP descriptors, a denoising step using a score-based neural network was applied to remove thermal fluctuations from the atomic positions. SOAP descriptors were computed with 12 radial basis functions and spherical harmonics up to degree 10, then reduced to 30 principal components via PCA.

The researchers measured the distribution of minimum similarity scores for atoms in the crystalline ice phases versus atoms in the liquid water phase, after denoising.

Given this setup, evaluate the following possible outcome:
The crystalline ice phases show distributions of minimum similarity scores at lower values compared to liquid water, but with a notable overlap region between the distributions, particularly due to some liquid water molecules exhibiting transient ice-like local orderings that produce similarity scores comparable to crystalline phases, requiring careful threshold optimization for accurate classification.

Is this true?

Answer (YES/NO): NO